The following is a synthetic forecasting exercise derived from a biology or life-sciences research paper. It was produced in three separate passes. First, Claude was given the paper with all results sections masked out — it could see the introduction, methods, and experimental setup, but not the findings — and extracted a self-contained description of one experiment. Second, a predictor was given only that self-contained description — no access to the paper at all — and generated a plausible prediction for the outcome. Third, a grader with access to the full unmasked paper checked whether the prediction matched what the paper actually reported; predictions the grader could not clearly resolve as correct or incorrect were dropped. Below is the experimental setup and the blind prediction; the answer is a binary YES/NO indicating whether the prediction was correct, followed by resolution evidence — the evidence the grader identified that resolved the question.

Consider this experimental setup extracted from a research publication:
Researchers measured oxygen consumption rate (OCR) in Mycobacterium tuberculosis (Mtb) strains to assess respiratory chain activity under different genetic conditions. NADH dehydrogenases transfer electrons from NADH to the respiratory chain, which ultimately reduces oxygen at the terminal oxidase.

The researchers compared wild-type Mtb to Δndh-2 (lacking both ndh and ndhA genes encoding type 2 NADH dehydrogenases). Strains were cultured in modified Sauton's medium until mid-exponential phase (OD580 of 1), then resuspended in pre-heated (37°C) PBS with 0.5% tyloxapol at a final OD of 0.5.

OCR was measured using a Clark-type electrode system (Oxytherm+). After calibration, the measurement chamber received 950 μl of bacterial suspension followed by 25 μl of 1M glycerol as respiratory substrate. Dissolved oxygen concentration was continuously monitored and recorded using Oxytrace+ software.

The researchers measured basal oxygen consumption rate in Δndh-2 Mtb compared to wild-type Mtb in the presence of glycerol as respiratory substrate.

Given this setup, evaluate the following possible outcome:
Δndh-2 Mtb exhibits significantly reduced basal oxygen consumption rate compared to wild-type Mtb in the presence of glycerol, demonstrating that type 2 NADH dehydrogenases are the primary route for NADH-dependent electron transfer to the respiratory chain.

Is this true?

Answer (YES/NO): NO